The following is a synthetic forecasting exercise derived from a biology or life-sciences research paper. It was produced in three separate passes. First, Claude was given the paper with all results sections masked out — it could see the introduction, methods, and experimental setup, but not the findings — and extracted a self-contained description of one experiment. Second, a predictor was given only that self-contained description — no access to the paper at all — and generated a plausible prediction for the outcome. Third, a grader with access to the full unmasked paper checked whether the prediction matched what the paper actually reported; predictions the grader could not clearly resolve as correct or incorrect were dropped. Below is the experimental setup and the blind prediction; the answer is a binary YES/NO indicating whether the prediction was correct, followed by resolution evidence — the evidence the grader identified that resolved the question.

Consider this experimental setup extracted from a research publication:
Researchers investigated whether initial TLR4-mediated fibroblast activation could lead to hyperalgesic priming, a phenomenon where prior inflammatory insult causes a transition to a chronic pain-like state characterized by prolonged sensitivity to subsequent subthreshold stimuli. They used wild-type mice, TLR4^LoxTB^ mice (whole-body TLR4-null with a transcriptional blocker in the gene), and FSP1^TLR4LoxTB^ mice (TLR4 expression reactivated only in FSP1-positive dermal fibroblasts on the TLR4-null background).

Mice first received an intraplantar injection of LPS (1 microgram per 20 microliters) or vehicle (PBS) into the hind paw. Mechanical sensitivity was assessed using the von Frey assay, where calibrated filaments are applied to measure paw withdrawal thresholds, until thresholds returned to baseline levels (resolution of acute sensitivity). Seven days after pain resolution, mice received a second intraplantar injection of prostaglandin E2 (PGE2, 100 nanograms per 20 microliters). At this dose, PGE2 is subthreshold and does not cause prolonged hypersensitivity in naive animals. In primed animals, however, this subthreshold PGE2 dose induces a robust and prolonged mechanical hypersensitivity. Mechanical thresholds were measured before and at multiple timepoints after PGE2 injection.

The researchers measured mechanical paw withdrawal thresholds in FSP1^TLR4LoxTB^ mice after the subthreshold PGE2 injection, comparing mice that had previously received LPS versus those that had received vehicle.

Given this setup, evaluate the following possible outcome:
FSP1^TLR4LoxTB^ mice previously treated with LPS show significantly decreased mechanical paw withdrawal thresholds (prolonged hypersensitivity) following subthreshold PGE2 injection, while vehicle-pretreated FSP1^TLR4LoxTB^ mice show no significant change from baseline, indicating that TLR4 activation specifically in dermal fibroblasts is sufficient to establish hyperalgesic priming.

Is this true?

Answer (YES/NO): YES